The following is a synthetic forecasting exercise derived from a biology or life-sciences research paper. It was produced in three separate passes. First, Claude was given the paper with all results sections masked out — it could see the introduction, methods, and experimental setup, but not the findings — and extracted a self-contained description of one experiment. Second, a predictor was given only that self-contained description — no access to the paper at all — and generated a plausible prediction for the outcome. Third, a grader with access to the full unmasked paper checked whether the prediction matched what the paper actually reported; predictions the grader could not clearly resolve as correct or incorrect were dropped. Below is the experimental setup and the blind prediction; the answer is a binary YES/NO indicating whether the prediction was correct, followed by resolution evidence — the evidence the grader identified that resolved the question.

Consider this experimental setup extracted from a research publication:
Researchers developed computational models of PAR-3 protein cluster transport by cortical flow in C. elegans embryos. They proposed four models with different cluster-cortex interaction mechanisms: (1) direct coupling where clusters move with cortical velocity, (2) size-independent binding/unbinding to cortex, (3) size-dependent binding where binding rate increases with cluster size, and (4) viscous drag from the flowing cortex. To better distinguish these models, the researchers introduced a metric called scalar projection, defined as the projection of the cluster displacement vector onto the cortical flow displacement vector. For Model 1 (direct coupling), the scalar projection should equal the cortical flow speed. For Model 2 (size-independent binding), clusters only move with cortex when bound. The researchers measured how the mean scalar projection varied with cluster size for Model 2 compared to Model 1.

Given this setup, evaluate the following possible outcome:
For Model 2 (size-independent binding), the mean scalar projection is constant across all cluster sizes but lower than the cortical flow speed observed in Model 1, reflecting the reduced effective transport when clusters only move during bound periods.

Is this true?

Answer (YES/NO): YES